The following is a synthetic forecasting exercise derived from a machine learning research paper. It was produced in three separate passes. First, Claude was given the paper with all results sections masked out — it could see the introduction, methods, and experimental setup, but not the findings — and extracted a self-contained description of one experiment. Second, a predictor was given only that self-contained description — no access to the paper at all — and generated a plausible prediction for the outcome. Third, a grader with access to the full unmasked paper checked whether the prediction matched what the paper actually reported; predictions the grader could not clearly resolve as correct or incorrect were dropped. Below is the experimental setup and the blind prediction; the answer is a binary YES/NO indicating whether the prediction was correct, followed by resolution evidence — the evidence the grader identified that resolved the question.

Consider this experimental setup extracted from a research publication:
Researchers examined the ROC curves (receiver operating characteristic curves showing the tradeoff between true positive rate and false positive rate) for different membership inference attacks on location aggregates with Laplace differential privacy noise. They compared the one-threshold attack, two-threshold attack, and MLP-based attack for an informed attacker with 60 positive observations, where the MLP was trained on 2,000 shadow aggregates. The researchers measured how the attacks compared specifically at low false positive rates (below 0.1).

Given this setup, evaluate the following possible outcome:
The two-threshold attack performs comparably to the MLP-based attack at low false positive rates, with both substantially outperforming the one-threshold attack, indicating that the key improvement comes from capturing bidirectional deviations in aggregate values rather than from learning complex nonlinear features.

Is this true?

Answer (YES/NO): NO